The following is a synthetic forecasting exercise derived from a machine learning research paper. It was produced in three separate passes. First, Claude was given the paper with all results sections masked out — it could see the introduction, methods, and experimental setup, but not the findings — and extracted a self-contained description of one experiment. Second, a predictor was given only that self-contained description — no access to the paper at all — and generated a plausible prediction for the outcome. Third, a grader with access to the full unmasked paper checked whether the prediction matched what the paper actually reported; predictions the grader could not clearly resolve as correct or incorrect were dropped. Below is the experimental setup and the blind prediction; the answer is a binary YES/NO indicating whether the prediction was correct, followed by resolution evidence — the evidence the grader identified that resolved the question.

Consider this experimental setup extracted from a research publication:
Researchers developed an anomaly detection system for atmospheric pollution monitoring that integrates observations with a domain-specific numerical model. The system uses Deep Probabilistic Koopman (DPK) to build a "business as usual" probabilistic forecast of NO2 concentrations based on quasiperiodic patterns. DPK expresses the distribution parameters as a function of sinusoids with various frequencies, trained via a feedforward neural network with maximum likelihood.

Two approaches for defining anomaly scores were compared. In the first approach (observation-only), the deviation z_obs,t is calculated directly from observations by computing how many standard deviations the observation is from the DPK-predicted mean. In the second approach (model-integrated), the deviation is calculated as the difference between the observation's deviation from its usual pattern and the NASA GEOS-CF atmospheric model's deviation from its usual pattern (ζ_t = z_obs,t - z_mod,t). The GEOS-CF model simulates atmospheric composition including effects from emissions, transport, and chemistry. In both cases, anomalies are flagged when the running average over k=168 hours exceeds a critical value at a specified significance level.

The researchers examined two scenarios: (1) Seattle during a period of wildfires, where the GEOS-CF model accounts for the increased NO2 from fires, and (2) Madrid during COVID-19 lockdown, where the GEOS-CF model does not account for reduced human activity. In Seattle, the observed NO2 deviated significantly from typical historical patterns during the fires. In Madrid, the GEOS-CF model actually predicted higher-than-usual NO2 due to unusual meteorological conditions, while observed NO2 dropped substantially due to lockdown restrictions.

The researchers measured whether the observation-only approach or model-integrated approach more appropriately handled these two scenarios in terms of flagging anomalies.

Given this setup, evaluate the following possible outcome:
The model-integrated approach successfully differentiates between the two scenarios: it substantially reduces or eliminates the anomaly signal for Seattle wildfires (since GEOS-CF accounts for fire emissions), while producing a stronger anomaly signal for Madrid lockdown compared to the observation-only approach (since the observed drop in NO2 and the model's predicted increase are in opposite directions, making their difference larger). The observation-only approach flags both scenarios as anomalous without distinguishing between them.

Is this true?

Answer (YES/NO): YES